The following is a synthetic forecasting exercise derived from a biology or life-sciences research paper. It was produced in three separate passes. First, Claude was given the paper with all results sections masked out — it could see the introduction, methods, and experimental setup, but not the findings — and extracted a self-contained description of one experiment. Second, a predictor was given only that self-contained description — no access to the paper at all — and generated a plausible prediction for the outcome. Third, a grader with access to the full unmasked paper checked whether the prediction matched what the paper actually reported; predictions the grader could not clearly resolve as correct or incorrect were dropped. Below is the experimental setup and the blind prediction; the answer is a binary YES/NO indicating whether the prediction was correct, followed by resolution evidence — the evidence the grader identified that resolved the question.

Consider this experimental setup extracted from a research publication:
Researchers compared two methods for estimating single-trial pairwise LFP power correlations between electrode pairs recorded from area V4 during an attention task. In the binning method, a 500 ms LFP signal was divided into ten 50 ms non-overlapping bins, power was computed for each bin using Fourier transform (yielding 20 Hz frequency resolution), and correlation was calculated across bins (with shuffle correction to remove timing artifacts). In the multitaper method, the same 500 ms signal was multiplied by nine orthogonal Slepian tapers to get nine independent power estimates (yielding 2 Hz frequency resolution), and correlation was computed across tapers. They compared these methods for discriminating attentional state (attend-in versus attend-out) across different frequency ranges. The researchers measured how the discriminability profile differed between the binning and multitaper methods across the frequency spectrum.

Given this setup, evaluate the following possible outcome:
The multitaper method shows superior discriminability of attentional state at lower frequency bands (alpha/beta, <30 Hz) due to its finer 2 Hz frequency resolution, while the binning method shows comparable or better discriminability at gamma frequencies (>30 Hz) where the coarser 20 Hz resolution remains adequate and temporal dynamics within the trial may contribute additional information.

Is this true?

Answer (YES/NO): NO